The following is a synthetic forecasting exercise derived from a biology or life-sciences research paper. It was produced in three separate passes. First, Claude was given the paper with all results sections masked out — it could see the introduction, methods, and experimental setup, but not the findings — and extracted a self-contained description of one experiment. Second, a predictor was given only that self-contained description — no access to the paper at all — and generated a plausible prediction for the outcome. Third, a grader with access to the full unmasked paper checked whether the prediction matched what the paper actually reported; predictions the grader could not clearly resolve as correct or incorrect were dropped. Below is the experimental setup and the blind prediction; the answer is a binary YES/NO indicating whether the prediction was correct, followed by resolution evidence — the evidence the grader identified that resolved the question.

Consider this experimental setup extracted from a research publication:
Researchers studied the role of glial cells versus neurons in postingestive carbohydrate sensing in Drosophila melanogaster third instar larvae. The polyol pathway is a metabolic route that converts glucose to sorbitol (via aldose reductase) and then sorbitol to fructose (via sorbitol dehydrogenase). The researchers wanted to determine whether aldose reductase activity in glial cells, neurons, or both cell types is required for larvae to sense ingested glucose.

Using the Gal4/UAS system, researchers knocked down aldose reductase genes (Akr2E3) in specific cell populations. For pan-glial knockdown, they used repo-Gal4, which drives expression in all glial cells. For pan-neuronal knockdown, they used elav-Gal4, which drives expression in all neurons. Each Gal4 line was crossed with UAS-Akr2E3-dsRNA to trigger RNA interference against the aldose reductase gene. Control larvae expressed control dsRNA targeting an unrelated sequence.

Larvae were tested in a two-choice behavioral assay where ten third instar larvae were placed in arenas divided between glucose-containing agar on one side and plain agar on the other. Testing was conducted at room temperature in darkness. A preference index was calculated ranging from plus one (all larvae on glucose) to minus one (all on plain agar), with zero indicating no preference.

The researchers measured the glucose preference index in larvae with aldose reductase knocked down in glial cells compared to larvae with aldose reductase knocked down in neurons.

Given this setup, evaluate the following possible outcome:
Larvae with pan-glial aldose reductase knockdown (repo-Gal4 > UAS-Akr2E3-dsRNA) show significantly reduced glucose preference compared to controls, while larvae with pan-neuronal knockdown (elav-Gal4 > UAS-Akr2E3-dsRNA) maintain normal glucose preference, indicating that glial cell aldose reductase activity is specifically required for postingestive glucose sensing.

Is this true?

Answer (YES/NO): YES